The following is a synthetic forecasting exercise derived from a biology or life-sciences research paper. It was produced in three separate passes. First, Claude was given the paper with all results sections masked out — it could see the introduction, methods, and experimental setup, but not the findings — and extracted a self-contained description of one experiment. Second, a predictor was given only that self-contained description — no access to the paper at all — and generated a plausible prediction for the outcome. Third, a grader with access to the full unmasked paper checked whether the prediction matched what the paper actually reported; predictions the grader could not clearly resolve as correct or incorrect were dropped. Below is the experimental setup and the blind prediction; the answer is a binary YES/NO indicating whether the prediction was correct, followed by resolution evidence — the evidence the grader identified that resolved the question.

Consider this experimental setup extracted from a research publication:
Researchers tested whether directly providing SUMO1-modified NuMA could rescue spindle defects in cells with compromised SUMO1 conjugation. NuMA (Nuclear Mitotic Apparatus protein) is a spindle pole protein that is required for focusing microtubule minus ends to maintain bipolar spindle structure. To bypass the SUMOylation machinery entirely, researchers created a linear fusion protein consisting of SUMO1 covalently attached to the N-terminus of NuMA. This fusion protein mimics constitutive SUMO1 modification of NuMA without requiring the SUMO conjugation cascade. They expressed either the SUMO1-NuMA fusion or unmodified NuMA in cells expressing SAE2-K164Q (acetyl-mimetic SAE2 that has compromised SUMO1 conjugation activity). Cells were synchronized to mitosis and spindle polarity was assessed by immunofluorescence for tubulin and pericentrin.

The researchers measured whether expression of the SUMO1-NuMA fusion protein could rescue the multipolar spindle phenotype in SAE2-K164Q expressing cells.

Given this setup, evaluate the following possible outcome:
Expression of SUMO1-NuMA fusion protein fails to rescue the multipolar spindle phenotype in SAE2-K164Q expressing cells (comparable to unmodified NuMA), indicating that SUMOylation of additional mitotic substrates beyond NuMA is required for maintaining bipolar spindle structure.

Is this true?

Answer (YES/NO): NO